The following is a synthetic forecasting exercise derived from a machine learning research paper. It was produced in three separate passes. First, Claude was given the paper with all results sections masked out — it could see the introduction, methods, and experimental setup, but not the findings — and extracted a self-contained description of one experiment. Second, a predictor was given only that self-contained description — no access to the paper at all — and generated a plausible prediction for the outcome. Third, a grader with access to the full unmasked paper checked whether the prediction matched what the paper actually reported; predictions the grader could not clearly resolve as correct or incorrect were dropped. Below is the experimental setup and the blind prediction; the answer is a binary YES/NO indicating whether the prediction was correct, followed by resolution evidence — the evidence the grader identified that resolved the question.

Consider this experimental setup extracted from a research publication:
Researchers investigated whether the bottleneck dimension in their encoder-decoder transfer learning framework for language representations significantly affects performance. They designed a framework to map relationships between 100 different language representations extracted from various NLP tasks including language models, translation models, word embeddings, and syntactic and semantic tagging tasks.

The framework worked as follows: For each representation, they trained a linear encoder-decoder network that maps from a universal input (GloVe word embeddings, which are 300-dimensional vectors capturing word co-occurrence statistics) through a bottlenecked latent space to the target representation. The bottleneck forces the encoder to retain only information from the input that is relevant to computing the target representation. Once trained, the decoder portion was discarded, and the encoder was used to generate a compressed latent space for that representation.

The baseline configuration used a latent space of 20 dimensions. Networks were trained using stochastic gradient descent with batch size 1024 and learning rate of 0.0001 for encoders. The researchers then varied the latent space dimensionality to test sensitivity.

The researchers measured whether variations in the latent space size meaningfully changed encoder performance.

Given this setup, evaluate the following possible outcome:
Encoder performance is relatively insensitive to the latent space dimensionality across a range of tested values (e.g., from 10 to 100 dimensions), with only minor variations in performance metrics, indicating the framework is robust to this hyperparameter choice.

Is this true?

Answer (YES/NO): YES